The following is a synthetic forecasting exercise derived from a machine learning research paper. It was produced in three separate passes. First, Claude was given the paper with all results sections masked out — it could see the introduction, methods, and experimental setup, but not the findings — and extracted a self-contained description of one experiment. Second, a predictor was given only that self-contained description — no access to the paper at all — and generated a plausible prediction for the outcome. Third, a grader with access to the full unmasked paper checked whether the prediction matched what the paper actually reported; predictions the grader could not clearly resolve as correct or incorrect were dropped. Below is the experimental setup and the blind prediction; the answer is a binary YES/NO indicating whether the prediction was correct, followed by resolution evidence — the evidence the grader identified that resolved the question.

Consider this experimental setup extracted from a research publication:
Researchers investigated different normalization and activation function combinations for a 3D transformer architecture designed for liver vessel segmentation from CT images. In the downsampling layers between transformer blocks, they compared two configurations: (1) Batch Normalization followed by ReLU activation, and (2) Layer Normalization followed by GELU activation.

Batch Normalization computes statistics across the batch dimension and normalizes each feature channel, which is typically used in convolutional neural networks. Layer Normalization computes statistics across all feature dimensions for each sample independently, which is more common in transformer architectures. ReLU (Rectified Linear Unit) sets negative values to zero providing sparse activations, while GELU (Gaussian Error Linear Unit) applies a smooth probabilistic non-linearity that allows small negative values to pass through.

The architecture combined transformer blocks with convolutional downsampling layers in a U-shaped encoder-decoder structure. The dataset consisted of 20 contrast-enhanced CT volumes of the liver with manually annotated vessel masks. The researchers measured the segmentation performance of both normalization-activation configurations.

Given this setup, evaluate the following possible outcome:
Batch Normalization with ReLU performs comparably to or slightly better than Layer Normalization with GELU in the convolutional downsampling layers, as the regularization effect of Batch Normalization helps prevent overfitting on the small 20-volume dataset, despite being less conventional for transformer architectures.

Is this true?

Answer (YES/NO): NO